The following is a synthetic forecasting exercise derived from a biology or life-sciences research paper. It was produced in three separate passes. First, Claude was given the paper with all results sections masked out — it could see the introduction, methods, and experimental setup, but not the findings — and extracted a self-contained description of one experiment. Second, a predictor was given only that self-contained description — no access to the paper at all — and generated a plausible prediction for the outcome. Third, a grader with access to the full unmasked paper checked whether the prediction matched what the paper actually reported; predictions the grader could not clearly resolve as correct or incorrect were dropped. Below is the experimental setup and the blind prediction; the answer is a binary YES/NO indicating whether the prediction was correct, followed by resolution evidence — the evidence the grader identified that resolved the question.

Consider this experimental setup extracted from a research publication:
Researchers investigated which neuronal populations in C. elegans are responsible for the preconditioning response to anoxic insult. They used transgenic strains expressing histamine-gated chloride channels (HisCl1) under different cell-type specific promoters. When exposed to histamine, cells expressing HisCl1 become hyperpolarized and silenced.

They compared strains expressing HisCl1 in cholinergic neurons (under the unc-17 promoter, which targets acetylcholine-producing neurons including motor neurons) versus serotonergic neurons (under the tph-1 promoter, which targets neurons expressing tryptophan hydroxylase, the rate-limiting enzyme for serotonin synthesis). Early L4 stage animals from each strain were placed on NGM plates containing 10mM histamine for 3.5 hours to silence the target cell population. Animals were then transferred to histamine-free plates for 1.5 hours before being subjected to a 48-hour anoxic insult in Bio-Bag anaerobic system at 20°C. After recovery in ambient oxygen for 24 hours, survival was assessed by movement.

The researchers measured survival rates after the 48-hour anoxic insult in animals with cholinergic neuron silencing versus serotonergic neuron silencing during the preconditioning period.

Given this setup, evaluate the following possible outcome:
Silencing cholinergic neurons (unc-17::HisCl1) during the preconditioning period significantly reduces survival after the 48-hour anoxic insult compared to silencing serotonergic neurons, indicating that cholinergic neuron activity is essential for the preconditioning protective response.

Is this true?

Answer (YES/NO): NO